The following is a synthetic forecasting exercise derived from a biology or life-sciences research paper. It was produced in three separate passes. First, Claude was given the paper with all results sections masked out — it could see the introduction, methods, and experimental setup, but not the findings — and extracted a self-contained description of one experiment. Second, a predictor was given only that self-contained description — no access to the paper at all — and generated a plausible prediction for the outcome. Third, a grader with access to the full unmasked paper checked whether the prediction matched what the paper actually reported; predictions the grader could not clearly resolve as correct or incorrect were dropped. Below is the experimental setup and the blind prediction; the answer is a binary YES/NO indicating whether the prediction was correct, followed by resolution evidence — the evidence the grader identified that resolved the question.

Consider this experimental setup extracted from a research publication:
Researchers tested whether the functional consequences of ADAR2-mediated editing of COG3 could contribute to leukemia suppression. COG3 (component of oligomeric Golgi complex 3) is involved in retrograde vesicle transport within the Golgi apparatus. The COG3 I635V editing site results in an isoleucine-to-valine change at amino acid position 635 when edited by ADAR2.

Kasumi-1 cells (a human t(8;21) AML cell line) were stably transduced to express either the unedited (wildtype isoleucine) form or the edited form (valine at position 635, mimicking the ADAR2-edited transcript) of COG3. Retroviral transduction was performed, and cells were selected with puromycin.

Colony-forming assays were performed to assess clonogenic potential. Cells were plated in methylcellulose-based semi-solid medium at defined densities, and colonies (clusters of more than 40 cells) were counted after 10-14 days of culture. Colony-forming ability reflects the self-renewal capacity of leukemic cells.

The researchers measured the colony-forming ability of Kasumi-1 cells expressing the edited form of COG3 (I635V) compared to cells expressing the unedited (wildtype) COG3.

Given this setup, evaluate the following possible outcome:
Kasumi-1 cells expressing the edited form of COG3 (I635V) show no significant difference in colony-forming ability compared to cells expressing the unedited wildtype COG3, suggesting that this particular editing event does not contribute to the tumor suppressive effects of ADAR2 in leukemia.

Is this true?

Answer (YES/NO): NO